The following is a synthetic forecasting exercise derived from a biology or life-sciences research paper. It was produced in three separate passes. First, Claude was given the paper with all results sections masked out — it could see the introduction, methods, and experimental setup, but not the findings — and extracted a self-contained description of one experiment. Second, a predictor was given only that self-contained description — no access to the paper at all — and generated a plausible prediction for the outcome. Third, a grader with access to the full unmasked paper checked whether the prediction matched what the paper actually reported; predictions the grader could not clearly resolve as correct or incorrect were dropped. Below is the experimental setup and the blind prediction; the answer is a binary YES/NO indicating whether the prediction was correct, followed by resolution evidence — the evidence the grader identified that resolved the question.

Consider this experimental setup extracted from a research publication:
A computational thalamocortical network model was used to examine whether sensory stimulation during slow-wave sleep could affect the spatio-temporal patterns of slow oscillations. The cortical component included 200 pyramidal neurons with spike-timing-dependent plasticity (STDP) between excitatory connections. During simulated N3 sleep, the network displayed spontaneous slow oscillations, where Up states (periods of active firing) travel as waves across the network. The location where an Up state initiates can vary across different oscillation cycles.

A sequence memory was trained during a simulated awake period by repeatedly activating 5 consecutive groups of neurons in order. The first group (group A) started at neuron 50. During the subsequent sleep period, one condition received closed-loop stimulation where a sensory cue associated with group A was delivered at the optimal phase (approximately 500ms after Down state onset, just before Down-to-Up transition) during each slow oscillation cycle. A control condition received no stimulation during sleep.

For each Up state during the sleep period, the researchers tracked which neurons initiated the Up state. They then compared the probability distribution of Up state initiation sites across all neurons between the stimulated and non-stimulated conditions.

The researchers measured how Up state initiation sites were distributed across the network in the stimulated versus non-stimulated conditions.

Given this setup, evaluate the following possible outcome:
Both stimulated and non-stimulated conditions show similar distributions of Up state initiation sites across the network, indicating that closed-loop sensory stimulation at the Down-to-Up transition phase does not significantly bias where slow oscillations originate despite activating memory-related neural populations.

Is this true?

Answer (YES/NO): NO